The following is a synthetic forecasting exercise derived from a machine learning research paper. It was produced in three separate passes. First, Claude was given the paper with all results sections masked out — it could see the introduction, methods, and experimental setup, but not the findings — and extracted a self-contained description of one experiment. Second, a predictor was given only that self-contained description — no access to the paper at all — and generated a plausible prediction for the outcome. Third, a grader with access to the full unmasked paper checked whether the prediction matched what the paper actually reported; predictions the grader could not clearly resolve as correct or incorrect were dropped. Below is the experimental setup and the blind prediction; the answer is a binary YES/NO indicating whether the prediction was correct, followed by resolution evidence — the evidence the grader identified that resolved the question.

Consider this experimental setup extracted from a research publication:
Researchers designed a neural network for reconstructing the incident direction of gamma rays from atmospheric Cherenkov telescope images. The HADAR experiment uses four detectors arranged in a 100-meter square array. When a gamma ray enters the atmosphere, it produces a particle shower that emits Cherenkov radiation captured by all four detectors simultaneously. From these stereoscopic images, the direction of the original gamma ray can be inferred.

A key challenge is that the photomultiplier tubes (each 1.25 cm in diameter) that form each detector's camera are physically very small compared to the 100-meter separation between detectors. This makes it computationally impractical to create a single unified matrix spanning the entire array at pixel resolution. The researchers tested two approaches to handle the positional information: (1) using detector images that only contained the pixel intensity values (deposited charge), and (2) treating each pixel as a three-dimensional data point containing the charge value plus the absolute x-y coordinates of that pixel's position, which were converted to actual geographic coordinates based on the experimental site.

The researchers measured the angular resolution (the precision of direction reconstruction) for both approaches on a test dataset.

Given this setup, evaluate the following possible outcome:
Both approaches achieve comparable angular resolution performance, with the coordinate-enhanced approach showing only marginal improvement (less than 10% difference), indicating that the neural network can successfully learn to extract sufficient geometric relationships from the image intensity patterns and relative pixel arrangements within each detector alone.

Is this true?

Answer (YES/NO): NO